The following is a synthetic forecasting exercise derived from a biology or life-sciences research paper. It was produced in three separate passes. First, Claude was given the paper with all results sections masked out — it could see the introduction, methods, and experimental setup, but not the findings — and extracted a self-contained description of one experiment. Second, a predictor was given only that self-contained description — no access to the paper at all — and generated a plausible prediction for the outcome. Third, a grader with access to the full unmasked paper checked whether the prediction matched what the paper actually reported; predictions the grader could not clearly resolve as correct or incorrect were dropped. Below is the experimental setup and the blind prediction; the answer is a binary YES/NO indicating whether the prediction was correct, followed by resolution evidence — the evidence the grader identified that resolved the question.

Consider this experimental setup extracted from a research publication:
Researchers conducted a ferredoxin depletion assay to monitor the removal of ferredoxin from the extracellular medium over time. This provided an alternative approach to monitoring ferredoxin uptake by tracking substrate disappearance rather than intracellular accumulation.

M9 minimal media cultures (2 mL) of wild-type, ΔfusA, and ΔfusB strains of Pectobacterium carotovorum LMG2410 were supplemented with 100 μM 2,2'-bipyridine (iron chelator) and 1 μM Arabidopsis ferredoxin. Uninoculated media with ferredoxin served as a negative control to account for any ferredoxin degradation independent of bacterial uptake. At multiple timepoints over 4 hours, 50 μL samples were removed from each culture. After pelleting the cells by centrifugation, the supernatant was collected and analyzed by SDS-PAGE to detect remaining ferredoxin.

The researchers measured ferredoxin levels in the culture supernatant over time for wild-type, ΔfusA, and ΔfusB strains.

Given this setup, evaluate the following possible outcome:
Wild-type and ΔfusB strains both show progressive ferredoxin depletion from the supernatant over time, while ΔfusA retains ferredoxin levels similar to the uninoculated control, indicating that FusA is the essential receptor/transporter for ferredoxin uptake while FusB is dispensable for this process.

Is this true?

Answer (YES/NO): NO